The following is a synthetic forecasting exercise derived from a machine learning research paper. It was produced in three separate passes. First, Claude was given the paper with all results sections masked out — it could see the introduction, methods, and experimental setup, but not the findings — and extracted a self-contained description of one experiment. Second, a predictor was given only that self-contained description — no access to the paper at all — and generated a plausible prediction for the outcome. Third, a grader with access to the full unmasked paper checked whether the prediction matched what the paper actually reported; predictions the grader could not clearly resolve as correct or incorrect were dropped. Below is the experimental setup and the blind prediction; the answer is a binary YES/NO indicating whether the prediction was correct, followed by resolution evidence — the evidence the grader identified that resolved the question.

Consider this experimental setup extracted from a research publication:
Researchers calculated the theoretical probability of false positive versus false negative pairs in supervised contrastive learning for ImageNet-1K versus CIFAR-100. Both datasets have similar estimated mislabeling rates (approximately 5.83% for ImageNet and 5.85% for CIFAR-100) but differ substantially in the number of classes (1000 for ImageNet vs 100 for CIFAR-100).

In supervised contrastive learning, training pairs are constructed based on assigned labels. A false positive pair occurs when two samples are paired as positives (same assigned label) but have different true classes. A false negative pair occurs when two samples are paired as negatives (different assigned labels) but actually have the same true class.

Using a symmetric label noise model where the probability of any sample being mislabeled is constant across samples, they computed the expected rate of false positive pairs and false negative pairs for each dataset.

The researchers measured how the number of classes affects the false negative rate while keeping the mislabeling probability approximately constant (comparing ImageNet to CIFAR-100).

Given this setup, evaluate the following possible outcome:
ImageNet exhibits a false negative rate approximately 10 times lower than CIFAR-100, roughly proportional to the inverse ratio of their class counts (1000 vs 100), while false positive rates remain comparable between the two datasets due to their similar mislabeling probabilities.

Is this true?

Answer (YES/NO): NO